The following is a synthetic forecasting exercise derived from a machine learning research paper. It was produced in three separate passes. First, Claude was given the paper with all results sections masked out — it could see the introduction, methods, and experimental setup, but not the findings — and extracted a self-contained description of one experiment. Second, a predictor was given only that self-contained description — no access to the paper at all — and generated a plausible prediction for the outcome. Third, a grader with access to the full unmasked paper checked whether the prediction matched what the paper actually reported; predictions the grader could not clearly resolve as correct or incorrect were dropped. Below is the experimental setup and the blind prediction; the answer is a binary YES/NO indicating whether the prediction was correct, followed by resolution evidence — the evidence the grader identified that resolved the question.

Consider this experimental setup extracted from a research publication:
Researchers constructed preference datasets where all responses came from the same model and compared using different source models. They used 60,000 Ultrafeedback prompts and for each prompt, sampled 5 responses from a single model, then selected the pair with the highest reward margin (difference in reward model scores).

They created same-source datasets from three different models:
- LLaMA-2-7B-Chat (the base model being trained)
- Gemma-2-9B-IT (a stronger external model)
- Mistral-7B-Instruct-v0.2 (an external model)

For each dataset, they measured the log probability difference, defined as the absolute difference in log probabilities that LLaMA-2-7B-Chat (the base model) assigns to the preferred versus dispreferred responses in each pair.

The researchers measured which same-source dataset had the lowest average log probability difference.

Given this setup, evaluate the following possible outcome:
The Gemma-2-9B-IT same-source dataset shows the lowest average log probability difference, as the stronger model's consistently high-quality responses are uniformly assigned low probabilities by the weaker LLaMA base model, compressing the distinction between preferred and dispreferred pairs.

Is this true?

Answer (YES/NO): NO